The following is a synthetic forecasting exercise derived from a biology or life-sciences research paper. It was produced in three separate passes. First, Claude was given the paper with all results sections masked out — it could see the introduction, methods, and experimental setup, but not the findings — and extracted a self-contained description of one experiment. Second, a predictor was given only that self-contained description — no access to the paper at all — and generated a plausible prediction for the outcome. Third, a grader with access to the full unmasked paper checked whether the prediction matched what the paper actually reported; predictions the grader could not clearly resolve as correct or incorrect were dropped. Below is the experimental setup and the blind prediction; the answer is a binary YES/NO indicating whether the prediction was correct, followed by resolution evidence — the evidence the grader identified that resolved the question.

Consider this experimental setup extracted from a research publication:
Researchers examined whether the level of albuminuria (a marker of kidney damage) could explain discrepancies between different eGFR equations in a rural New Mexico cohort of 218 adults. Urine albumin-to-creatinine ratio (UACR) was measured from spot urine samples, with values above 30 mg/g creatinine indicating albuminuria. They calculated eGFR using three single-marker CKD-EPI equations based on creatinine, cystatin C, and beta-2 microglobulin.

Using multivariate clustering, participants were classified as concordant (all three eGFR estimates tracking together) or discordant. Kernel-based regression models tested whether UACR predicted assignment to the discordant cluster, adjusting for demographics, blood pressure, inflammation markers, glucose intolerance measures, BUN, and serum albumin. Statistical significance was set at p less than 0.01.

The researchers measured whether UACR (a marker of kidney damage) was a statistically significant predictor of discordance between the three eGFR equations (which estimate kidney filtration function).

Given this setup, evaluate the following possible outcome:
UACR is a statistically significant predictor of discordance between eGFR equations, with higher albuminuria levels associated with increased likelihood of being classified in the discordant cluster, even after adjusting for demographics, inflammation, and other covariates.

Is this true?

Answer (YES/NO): NO